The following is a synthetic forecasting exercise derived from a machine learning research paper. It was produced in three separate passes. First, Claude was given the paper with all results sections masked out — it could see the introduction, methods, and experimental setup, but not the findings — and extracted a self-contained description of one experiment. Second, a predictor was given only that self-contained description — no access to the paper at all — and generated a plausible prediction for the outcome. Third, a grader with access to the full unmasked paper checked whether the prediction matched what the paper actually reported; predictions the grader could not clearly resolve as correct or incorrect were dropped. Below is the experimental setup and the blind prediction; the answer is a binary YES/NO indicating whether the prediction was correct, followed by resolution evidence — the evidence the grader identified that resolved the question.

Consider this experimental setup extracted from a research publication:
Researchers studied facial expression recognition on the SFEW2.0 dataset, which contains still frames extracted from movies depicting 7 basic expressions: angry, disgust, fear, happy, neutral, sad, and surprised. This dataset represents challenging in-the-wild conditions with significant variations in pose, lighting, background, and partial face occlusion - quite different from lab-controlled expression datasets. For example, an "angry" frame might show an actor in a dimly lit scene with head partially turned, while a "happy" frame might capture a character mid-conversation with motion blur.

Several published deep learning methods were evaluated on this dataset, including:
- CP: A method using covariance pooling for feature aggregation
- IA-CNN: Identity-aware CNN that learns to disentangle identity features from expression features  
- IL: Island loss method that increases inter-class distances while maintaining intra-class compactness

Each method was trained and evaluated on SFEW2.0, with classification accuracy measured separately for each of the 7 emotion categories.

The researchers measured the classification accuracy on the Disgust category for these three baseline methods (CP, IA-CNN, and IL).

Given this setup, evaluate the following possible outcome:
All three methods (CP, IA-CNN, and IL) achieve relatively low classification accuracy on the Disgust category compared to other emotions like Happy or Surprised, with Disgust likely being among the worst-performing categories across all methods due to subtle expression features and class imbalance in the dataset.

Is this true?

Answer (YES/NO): YES